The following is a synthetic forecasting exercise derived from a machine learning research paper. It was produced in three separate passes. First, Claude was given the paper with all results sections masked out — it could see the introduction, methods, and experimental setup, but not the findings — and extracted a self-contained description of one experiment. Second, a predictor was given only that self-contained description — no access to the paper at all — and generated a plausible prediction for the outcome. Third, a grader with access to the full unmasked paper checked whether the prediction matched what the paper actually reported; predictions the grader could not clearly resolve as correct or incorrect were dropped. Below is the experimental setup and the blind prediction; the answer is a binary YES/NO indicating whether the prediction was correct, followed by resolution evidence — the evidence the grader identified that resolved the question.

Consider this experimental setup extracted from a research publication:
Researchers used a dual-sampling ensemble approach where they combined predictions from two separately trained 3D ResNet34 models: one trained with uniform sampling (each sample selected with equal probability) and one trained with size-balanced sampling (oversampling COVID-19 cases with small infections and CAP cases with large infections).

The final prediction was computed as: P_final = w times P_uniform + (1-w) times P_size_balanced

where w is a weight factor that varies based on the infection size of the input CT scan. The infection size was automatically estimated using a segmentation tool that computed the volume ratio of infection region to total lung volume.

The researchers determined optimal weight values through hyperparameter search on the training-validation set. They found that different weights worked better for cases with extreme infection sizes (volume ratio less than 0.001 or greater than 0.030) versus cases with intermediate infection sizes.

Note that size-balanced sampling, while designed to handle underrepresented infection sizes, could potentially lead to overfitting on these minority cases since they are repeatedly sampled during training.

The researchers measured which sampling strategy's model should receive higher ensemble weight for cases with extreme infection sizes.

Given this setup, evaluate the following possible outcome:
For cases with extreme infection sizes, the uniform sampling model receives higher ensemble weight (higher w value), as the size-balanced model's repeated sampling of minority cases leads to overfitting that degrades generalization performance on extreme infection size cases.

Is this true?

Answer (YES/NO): NO